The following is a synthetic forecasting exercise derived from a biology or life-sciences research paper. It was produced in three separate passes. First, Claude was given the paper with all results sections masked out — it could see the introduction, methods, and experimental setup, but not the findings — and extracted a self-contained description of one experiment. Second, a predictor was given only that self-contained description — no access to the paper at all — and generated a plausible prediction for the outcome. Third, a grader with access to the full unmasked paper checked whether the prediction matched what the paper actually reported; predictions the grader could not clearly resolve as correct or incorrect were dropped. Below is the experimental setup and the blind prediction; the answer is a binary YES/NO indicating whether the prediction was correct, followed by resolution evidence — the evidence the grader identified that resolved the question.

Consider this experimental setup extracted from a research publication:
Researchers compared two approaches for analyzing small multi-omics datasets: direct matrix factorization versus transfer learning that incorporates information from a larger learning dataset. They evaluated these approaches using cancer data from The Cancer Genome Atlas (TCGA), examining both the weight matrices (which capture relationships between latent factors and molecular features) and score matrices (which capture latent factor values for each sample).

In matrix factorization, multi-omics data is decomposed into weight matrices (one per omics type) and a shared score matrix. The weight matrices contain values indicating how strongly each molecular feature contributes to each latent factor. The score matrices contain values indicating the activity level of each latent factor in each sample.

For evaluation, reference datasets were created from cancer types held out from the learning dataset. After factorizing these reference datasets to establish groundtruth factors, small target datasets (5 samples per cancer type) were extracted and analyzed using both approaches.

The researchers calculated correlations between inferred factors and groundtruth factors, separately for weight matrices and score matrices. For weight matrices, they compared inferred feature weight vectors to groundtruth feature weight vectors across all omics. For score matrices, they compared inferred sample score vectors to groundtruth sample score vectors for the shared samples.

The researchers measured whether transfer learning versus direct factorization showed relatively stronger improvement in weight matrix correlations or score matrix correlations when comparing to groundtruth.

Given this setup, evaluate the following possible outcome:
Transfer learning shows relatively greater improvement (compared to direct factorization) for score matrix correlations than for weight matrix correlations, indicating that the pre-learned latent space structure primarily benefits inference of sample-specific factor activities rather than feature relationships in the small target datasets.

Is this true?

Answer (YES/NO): YES